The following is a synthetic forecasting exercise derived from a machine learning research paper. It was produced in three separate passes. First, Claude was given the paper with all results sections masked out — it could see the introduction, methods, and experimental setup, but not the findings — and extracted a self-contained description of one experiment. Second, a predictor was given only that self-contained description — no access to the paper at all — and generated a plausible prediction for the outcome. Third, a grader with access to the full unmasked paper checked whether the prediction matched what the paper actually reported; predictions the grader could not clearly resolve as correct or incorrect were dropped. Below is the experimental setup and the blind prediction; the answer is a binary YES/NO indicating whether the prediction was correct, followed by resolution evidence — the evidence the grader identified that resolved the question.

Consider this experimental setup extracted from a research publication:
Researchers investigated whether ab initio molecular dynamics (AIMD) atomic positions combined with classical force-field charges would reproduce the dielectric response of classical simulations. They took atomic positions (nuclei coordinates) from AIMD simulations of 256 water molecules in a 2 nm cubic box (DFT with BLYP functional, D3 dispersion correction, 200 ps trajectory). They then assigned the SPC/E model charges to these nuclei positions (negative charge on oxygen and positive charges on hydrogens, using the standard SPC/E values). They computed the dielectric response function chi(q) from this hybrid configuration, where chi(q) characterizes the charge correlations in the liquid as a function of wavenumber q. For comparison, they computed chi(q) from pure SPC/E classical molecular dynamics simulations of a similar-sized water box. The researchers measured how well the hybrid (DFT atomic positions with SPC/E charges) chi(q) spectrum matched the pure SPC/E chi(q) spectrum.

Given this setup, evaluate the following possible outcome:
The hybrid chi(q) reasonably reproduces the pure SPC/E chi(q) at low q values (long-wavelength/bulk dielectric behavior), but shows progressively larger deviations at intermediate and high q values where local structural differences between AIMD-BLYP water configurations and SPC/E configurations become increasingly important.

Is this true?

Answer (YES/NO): NO